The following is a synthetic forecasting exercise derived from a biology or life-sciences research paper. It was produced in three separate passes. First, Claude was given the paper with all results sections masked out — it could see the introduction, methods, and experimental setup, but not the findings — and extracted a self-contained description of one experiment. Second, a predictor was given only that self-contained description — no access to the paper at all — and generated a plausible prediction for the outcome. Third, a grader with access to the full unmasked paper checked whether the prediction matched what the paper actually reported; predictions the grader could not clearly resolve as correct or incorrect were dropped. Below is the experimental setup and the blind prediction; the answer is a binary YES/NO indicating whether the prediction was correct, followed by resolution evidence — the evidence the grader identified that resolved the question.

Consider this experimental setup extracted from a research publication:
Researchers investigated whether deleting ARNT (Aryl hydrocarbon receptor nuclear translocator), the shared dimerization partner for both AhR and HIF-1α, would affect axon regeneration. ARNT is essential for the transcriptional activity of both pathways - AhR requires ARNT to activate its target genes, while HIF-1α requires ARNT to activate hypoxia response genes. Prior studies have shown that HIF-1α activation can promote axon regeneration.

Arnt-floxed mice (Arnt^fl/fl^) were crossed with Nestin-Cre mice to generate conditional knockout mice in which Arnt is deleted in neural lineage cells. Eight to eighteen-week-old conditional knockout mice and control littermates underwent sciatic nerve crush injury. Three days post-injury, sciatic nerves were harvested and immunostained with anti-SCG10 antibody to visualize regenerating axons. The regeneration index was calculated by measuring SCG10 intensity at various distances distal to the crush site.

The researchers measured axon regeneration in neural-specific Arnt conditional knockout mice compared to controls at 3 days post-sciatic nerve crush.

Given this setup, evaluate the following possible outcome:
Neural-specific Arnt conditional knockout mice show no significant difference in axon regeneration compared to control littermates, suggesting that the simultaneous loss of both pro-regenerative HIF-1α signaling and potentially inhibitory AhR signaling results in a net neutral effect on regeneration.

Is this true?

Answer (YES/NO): YES